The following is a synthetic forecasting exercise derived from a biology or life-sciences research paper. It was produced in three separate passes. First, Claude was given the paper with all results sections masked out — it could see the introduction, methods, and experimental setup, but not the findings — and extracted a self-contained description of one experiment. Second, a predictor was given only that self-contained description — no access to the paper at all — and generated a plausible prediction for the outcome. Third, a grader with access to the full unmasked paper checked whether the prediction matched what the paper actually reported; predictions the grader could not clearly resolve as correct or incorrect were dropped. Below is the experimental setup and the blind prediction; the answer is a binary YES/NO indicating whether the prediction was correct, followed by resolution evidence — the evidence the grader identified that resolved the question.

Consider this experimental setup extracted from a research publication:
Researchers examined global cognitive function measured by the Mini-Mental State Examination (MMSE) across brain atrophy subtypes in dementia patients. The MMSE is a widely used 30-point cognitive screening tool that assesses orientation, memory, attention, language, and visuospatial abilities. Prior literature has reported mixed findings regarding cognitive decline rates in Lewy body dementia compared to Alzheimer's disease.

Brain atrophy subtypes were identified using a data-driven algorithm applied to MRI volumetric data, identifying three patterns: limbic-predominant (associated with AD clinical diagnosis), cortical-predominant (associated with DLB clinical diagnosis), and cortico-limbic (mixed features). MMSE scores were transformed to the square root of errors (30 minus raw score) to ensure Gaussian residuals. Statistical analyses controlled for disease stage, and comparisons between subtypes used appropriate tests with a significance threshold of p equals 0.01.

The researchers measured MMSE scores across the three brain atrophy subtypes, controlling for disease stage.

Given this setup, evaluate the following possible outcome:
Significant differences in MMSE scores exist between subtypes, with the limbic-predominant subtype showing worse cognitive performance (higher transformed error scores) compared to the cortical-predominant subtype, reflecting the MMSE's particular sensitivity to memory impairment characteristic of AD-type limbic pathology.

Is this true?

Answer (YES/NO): YES